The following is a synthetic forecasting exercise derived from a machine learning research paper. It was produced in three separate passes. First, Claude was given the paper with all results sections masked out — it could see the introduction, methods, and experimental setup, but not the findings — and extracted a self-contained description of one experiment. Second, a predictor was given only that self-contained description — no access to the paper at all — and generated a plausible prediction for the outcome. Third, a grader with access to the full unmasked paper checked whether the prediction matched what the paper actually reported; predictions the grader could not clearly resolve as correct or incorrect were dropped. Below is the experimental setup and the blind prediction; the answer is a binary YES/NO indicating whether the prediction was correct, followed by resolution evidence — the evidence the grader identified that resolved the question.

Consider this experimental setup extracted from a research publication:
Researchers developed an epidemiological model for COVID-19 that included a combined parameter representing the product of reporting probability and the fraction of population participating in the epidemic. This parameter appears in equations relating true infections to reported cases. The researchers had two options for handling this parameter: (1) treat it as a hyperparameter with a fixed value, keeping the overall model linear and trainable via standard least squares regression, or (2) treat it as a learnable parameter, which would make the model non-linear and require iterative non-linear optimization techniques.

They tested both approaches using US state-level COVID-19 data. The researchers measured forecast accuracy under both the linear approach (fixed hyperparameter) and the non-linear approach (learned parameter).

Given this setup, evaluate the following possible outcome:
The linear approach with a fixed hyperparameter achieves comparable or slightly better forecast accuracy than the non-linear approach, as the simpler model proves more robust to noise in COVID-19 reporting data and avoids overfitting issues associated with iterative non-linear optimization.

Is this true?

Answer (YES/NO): YES